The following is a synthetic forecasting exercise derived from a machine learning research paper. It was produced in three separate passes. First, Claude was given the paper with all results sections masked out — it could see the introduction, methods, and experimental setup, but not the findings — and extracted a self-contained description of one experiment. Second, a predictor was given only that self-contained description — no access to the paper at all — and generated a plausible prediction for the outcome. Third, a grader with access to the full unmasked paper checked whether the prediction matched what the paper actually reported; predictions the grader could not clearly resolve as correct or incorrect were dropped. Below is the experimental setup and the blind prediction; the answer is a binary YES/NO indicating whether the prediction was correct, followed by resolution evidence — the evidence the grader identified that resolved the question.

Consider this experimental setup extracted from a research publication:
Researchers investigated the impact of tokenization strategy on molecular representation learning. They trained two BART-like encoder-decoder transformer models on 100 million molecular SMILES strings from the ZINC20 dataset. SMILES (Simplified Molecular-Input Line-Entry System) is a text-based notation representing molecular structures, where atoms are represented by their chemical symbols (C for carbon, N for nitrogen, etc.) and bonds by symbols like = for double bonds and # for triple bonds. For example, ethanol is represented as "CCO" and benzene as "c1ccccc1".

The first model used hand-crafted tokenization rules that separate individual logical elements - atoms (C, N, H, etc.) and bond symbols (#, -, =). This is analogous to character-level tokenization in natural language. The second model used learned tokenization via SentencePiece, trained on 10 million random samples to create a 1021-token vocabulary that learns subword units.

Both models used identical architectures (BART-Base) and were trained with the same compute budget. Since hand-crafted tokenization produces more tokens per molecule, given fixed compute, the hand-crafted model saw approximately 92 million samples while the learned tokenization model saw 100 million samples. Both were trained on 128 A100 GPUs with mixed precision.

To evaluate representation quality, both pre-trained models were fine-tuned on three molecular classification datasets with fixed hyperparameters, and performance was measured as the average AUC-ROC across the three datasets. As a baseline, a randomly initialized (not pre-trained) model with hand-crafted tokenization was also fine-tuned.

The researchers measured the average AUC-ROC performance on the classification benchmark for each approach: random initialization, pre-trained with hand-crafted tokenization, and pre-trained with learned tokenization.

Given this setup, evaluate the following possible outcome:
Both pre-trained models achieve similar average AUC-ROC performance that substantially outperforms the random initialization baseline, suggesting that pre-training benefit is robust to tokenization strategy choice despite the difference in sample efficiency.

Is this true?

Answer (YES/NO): NO